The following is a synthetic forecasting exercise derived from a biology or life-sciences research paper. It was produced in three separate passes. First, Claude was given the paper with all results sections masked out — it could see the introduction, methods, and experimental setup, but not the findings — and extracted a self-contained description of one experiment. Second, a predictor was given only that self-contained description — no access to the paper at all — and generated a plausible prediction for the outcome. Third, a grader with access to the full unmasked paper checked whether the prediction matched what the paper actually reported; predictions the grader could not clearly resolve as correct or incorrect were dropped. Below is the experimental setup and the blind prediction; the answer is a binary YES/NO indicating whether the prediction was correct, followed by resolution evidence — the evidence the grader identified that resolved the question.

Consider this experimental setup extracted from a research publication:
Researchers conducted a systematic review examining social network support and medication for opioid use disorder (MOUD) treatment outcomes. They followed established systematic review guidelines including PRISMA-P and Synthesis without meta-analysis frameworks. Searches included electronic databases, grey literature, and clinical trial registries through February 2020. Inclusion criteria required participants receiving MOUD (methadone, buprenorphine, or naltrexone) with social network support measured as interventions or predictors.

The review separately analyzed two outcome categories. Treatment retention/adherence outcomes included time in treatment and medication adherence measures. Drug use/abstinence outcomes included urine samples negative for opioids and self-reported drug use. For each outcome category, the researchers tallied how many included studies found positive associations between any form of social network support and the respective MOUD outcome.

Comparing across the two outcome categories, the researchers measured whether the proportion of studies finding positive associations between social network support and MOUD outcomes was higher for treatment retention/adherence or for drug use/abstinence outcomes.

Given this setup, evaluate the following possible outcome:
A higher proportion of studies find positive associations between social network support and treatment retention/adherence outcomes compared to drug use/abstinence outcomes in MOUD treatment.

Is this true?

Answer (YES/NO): YES